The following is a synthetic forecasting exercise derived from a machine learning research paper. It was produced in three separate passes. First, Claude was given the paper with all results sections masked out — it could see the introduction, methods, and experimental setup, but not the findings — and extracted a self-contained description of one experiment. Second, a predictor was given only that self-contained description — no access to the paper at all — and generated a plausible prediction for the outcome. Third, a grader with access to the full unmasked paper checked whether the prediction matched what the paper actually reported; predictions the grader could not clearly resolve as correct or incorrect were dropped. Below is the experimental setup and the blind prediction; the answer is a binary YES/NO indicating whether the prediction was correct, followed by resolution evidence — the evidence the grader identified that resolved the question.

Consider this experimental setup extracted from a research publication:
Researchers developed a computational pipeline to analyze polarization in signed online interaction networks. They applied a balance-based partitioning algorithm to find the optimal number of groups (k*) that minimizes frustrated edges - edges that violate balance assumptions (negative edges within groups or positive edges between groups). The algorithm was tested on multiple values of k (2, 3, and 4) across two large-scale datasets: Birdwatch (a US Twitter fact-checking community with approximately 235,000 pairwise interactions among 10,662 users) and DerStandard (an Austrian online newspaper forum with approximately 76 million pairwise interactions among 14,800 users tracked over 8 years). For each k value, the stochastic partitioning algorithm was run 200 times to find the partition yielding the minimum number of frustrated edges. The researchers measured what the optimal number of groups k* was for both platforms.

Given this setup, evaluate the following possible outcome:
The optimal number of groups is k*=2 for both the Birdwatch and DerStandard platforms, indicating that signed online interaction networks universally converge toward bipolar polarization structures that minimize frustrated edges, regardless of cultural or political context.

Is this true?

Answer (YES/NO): YES